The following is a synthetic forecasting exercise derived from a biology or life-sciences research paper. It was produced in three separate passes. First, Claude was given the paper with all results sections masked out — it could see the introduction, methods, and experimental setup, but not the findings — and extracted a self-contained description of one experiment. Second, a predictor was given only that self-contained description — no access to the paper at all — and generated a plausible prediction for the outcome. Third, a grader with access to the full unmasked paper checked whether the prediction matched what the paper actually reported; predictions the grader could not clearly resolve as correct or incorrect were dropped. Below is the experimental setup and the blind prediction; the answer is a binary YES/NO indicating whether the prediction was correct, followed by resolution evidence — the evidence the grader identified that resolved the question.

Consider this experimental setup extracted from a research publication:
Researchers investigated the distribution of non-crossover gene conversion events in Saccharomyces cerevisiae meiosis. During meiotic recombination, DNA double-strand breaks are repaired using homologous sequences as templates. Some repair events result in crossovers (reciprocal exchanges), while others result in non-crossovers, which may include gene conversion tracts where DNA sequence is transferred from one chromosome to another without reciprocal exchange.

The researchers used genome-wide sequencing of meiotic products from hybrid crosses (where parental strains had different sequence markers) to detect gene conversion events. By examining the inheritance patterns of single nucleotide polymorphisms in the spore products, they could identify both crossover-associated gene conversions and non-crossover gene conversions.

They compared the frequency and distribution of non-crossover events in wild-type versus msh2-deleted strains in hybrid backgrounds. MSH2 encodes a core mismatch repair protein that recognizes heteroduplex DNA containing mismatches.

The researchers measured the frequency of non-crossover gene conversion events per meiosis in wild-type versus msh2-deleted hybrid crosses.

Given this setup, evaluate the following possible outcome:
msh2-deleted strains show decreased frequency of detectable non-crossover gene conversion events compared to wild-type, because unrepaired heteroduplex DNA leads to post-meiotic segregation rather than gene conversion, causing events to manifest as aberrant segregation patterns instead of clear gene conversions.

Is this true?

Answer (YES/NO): NO